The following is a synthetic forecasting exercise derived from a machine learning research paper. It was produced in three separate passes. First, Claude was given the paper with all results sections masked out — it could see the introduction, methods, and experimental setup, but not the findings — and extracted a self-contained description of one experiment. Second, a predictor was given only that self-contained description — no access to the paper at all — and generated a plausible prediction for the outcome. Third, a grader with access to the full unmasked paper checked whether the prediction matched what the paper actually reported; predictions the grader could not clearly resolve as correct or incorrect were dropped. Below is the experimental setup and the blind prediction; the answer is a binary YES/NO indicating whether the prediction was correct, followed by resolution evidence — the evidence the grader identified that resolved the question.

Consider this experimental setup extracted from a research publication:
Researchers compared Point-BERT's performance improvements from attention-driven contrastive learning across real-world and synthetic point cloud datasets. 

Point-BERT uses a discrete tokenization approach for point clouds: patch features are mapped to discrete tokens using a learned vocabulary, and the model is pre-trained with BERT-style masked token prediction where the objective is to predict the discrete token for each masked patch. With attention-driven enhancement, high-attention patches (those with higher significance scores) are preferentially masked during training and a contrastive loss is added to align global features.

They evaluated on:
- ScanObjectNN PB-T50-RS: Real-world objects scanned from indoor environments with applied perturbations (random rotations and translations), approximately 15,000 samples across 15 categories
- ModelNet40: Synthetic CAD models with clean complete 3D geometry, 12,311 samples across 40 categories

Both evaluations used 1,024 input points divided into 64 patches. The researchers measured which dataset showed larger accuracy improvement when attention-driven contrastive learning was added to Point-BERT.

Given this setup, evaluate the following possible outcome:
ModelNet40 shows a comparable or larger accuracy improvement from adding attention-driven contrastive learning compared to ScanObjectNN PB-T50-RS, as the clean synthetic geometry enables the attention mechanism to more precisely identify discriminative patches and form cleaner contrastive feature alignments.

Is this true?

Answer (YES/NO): NO